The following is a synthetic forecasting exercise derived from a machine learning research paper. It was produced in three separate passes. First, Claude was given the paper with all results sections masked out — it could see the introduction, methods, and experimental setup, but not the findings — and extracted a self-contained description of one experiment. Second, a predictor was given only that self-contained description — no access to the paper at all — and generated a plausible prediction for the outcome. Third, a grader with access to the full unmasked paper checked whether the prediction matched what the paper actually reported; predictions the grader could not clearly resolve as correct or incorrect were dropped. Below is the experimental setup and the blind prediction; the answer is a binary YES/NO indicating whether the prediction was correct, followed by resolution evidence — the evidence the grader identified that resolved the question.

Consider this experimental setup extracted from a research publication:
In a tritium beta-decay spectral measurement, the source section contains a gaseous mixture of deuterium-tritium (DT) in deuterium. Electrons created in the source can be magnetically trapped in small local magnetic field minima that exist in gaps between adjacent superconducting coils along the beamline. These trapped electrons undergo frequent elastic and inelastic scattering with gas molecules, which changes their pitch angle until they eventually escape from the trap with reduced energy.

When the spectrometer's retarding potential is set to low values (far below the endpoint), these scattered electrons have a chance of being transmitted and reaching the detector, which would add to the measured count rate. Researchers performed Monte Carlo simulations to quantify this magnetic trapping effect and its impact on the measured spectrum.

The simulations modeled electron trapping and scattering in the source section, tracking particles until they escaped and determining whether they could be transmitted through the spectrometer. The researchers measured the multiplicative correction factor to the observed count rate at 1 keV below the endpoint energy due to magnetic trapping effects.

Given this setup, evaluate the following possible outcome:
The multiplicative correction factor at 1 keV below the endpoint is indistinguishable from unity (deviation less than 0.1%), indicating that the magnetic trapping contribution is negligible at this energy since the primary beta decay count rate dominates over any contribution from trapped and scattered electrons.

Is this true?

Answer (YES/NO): NO